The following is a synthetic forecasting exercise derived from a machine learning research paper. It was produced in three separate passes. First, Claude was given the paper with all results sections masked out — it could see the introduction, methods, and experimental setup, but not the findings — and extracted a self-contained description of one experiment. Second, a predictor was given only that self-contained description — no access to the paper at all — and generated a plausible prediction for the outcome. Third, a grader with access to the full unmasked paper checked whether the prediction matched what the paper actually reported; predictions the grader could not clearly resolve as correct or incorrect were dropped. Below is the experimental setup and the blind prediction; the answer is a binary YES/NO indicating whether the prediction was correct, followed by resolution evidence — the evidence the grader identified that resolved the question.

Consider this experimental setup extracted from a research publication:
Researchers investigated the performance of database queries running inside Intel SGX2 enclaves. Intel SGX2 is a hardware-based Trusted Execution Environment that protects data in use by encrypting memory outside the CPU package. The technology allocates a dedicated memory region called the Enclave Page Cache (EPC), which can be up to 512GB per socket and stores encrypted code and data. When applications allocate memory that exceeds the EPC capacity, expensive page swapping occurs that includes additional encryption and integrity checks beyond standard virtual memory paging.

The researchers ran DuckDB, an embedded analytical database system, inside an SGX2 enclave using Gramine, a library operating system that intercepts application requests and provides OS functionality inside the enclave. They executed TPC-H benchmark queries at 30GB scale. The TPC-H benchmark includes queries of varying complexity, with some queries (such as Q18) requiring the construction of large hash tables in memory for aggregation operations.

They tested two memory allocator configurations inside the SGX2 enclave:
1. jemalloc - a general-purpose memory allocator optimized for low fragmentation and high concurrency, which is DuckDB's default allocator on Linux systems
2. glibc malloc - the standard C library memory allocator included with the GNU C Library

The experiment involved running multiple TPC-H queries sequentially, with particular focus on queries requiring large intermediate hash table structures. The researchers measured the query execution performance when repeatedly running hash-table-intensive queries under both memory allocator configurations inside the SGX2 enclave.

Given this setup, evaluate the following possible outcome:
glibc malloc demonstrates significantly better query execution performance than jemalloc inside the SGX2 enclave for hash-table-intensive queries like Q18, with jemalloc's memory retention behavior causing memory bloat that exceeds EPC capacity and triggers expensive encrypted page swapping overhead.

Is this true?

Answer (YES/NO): YES